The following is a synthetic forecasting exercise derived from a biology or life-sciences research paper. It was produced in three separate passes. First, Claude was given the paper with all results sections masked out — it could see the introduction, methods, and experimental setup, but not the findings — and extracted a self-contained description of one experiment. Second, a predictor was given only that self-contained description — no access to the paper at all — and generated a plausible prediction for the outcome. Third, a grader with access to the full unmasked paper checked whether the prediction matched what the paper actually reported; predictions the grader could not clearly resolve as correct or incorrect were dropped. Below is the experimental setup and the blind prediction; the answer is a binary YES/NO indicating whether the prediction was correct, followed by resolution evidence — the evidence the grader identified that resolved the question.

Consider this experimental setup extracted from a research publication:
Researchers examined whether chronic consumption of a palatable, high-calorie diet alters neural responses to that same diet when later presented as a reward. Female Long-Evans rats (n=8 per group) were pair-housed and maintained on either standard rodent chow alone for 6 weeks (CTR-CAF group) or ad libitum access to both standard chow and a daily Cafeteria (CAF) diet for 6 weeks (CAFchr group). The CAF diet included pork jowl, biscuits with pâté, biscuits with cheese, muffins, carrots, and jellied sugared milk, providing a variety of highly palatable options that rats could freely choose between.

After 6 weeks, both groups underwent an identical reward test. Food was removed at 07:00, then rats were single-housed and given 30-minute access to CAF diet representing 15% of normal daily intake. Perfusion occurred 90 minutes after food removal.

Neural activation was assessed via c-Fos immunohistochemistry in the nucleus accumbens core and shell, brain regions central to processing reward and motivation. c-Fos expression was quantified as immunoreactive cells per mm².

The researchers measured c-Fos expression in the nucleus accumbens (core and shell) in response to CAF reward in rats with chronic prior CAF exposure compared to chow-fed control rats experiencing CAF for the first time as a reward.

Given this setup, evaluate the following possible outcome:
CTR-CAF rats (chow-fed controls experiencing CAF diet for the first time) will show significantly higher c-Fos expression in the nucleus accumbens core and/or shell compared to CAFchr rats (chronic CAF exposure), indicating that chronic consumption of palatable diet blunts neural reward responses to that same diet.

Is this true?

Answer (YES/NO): YES